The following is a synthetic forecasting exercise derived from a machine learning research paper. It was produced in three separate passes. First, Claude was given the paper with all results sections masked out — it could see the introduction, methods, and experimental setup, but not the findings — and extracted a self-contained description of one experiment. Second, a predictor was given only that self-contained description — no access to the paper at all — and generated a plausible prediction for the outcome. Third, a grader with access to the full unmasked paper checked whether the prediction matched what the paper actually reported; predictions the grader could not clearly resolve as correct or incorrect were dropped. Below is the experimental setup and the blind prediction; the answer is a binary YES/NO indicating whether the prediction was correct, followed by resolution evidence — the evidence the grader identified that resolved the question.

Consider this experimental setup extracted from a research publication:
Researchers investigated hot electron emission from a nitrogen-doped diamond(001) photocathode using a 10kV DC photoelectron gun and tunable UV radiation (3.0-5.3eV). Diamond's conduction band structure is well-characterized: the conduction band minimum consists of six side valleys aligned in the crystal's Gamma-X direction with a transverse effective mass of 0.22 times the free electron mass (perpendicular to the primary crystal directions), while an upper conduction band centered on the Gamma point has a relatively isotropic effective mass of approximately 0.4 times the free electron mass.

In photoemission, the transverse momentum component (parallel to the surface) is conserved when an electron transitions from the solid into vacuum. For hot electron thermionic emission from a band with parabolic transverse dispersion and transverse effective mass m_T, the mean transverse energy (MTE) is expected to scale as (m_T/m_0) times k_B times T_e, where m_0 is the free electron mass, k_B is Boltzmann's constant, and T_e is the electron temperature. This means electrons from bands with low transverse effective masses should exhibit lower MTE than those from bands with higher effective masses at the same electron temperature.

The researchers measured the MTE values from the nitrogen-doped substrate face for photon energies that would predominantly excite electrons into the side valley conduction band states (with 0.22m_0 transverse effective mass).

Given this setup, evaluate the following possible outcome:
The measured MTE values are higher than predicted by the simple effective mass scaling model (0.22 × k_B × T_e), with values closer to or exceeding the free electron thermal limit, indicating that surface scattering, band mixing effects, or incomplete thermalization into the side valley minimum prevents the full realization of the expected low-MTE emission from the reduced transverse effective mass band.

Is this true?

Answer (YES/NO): NO